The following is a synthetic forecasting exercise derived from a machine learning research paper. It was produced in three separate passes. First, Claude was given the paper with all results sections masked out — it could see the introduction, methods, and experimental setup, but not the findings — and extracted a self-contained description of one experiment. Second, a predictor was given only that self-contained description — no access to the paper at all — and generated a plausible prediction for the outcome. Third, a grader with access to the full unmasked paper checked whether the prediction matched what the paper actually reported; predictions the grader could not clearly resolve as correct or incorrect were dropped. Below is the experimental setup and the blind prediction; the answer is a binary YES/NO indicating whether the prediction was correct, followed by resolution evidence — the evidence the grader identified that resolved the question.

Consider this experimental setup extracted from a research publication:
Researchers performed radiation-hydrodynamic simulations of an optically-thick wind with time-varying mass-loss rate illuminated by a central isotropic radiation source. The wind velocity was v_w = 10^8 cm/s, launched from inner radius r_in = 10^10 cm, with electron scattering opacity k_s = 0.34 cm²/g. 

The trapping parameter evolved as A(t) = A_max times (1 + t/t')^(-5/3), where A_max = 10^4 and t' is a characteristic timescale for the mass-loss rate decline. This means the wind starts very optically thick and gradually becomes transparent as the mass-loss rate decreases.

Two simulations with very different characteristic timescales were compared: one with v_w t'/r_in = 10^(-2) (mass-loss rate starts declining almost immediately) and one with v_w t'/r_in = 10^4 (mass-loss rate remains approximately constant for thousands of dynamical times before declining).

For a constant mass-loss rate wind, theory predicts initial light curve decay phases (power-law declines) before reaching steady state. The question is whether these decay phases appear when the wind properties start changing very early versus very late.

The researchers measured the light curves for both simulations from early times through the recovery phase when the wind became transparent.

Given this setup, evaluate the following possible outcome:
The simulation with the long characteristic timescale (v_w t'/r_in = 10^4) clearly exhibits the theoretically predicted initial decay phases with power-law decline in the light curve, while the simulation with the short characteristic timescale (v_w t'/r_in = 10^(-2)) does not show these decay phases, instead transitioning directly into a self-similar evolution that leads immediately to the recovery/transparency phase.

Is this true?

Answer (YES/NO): YES